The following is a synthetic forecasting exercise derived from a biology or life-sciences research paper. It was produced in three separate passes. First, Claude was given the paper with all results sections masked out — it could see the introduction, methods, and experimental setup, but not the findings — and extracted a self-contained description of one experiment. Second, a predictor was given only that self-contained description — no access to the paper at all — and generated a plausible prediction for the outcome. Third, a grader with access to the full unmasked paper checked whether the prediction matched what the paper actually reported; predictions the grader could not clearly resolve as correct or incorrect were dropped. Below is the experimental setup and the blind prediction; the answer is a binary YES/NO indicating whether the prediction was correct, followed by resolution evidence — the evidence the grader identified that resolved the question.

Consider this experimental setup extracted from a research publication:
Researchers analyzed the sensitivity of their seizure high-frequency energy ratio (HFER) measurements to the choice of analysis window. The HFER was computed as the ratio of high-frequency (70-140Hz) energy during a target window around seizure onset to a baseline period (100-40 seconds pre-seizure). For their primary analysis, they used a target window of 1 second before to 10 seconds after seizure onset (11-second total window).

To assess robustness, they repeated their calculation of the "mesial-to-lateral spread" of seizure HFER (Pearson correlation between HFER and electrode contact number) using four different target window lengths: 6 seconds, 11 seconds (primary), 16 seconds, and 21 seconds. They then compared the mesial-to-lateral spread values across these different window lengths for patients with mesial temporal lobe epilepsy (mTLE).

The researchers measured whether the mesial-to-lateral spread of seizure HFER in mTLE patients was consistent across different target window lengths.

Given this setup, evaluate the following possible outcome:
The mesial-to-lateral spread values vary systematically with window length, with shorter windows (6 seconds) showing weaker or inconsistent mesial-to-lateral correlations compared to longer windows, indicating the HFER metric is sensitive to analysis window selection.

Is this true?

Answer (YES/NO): NO